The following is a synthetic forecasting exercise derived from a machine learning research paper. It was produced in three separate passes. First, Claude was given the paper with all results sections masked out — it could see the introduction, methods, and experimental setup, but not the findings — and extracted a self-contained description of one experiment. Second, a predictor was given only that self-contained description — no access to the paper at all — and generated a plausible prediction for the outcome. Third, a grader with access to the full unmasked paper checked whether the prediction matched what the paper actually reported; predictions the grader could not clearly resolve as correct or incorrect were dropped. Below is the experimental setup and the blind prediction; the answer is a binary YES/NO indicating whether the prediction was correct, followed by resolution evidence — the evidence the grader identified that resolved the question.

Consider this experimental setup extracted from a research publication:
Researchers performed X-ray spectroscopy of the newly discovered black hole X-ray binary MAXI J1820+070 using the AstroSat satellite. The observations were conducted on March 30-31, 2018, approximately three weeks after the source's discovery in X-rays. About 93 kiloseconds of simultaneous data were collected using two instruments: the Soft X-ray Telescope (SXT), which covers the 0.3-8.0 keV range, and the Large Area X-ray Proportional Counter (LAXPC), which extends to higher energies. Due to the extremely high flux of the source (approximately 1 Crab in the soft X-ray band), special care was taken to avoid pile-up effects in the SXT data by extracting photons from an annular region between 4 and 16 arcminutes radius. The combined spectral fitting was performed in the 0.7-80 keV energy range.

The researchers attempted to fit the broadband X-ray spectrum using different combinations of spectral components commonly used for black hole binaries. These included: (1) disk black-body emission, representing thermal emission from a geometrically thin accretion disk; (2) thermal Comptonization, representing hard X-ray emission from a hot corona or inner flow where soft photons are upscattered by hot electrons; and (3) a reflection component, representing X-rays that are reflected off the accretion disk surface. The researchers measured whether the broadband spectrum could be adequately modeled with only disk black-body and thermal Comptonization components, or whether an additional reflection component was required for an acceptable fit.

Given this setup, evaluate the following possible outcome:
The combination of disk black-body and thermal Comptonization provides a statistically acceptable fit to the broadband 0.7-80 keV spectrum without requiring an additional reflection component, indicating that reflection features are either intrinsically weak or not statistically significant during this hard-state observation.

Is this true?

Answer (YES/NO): NO